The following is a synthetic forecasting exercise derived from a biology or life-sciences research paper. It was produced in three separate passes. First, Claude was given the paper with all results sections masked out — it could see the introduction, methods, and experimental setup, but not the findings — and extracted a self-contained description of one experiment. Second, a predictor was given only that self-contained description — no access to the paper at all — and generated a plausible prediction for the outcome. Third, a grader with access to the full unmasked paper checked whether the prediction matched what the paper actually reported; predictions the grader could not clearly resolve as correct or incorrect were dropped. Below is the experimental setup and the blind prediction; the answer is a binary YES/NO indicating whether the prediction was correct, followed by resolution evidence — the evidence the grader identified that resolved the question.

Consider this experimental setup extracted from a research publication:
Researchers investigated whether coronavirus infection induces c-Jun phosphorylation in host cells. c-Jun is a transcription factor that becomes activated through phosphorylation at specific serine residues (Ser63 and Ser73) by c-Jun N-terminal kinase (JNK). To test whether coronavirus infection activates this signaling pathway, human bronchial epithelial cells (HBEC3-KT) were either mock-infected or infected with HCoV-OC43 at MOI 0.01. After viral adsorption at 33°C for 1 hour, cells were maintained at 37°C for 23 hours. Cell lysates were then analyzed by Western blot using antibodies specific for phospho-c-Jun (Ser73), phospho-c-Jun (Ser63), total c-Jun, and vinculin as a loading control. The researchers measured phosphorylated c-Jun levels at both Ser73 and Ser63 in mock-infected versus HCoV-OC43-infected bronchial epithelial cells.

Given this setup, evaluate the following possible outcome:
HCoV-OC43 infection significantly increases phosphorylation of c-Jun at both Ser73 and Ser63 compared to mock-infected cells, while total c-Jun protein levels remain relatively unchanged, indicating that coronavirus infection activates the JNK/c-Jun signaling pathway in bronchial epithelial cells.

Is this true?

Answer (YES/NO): NO